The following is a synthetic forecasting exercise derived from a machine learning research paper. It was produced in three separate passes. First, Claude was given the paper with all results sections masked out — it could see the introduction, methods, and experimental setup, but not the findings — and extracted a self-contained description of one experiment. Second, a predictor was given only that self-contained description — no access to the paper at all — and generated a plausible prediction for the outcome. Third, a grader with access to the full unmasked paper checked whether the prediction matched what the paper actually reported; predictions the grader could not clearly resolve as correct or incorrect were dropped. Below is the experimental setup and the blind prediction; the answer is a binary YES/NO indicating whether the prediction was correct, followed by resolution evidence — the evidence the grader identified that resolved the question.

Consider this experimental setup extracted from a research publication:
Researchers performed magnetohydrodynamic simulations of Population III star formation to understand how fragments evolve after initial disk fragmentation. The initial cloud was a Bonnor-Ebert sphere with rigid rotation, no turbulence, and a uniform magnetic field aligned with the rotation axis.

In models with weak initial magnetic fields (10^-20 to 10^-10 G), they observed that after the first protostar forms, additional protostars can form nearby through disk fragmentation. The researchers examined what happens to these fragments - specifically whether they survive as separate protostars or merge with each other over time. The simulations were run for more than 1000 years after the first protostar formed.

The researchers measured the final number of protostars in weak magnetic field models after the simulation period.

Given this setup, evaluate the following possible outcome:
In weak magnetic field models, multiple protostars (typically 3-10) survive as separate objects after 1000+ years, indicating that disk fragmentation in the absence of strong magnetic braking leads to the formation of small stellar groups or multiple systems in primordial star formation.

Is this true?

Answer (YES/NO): NO